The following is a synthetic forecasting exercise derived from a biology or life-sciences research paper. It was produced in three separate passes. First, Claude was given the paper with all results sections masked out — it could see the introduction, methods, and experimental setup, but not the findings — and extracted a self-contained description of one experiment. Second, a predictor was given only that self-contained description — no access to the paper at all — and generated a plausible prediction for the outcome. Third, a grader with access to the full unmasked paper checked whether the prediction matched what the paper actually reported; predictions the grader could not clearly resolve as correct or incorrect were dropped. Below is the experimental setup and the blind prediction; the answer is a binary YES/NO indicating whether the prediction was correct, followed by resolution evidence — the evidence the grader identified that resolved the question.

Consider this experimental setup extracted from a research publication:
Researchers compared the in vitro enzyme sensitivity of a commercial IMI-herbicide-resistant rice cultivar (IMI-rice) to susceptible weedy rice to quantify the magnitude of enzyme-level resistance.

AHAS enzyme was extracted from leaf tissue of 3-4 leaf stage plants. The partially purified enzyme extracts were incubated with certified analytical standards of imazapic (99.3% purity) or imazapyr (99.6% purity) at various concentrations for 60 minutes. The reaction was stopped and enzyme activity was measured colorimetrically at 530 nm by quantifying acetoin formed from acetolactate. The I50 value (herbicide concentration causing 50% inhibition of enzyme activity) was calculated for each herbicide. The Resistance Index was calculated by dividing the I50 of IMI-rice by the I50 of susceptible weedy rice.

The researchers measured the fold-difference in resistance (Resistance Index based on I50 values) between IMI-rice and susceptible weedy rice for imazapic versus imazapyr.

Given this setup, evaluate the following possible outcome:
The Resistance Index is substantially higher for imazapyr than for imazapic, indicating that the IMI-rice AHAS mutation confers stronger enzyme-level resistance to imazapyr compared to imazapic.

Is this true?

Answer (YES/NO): NO